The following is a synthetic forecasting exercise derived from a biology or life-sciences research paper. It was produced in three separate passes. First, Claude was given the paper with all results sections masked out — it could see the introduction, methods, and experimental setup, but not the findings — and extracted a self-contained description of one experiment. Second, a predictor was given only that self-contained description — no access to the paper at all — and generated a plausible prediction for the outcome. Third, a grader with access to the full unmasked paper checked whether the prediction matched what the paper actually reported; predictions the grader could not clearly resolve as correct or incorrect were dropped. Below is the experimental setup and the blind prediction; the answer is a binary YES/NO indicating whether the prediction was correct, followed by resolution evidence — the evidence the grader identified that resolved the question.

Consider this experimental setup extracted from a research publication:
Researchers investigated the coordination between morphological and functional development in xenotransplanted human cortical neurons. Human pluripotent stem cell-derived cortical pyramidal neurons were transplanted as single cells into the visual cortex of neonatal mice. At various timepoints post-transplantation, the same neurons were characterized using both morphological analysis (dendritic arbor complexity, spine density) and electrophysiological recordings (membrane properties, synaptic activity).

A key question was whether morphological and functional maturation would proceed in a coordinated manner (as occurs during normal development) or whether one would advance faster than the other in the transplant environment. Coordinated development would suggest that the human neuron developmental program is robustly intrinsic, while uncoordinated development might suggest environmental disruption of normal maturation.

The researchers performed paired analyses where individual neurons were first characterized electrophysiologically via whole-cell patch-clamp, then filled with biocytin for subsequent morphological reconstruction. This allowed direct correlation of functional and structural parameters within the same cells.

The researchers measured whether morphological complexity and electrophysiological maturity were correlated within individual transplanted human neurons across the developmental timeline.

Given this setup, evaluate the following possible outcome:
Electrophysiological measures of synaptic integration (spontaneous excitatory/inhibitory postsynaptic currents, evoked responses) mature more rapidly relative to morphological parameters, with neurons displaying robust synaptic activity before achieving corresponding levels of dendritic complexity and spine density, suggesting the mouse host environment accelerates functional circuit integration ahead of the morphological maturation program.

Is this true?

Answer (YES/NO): NO